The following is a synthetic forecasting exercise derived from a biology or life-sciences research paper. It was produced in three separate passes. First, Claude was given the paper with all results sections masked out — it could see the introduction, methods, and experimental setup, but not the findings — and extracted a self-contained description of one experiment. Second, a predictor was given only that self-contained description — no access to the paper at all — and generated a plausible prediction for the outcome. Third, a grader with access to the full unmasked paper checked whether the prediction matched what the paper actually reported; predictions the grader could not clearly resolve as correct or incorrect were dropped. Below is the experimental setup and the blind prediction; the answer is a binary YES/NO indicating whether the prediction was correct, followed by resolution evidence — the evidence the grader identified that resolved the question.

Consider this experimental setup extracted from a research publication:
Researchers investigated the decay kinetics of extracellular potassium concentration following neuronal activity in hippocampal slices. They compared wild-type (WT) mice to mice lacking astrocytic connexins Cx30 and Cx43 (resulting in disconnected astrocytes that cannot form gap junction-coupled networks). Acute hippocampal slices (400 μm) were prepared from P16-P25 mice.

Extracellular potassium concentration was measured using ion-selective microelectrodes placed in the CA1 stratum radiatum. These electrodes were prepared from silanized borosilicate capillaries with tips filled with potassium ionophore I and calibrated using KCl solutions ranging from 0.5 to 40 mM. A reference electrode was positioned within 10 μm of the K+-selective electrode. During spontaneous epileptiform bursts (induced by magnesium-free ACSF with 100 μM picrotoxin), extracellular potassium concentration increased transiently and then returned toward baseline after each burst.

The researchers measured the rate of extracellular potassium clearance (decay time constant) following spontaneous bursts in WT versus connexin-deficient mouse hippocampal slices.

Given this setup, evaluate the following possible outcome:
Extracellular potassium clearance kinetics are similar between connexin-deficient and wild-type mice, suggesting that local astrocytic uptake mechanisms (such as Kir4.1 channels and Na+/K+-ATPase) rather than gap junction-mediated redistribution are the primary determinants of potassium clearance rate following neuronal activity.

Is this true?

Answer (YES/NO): NO